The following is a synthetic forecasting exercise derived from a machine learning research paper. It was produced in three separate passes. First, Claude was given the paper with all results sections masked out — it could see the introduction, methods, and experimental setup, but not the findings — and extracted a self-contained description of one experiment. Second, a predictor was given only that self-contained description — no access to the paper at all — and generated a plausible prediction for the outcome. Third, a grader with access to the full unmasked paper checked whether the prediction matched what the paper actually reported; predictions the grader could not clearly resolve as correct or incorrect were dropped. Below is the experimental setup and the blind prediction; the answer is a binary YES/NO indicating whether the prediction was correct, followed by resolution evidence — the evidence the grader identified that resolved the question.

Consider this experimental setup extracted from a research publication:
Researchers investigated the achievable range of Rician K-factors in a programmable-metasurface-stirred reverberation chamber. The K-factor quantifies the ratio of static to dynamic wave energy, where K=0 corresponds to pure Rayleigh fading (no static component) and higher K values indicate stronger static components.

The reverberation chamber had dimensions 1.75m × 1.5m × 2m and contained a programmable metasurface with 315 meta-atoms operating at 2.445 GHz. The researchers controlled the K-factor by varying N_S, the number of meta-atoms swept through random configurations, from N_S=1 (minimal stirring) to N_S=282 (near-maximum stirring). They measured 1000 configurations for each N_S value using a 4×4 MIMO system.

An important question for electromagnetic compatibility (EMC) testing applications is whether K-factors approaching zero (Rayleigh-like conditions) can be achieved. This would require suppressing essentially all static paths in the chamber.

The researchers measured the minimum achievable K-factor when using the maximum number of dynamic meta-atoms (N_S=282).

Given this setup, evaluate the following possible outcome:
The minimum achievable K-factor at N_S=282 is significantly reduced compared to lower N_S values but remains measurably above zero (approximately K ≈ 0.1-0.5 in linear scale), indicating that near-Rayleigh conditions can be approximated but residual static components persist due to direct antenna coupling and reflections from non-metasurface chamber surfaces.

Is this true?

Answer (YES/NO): NO